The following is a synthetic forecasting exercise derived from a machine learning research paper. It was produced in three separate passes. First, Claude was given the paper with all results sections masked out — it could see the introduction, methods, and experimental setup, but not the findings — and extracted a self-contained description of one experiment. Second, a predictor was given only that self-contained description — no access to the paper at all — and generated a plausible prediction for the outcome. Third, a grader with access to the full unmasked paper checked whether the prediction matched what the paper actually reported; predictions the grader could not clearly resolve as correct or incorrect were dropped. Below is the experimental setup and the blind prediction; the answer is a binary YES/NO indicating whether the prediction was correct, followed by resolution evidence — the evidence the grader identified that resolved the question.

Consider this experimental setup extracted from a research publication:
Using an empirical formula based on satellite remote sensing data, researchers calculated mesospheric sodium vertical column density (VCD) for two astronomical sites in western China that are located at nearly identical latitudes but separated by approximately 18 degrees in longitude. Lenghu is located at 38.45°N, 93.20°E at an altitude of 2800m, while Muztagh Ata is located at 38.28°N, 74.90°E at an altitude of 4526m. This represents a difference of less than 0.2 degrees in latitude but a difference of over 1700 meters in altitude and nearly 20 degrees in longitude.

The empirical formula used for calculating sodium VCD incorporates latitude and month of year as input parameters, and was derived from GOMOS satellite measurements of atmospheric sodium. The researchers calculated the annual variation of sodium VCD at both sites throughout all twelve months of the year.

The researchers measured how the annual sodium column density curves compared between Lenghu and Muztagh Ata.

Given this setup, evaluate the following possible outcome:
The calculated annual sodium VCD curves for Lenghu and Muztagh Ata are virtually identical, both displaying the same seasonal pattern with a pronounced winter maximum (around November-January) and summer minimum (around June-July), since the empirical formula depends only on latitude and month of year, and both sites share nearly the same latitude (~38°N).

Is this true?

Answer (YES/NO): YES